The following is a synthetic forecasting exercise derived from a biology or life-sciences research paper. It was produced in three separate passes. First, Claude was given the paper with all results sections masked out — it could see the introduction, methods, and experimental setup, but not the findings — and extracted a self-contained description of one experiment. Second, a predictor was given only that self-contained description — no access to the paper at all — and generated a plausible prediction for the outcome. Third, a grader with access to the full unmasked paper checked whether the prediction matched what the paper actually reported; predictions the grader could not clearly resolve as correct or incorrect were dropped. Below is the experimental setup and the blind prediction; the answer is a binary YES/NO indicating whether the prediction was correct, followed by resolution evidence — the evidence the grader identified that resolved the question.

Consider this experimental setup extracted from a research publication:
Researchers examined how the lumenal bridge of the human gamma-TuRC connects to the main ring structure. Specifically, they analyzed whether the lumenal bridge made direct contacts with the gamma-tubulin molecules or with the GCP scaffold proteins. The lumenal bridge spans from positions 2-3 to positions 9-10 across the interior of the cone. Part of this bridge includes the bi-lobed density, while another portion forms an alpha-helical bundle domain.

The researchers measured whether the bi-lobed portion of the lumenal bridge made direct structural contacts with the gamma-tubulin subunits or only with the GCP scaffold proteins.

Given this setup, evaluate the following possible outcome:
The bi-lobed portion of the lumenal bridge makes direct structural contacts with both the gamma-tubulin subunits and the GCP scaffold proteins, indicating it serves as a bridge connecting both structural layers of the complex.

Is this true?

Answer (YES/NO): NO